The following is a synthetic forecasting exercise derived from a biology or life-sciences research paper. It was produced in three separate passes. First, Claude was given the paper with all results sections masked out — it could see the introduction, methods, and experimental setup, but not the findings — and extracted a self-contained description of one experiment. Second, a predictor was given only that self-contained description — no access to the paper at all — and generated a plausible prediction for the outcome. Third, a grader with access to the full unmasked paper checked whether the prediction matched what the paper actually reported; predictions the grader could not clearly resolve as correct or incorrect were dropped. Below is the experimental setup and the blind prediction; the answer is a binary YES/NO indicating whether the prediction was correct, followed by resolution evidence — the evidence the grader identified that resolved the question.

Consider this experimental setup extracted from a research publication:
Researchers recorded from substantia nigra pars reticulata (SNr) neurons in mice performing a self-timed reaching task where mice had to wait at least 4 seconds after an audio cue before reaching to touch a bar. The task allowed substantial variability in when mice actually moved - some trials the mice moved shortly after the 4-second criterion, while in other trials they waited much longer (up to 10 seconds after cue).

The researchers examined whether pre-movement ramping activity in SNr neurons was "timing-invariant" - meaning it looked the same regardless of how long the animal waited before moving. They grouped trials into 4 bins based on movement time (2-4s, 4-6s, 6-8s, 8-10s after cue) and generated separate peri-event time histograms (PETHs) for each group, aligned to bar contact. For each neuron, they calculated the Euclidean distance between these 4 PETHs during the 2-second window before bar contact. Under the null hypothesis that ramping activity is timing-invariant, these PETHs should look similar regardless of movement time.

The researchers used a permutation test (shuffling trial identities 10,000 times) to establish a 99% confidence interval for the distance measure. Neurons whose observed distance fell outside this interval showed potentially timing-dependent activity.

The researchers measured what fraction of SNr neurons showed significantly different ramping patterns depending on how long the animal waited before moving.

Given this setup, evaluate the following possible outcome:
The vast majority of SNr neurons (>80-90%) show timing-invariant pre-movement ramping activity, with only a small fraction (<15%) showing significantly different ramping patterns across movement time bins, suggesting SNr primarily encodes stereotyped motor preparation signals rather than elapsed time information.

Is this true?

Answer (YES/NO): YES